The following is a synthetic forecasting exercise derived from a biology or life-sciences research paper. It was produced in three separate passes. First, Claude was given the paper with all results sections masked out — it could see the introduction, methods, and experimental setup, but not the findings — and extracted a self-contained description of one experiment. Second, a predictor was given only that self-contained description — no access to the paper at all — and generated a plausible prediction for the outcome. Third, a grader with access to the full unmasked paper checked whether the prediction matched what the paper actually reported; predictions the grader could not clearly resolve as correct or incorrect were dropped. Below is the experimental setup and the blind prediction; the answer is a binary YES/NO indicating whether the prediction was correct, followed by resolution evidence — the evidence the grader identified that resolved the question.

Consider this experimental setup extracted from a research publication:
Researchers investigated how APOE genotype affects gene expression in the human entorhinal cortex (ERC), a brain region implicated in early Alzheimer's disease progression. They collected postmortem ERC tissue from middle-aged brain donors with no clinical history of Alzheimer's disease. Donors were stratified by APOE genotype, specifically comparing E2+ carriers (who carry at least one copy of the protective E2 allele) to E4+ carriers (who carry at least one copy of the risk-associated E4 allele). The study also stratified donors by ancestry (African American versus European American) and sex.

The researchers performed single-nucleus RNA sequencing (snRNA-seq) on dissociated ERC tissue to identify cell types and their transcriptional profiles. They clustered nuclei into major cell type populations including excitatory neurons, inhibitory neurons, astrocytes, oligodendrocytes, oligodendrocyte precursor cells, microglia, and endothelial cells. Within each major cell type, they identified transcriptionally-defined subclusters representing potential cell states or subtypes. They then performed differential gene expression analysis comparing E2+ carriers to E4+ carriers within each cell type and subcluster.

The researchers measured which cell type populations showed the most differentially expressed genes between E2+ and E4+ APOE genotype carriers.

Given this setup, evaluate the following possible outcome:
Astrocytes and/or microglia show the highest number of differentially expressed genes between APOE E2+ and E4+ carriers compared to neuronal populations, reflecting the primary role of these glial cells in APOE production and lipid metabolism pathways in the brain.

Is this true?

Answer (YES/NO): NO